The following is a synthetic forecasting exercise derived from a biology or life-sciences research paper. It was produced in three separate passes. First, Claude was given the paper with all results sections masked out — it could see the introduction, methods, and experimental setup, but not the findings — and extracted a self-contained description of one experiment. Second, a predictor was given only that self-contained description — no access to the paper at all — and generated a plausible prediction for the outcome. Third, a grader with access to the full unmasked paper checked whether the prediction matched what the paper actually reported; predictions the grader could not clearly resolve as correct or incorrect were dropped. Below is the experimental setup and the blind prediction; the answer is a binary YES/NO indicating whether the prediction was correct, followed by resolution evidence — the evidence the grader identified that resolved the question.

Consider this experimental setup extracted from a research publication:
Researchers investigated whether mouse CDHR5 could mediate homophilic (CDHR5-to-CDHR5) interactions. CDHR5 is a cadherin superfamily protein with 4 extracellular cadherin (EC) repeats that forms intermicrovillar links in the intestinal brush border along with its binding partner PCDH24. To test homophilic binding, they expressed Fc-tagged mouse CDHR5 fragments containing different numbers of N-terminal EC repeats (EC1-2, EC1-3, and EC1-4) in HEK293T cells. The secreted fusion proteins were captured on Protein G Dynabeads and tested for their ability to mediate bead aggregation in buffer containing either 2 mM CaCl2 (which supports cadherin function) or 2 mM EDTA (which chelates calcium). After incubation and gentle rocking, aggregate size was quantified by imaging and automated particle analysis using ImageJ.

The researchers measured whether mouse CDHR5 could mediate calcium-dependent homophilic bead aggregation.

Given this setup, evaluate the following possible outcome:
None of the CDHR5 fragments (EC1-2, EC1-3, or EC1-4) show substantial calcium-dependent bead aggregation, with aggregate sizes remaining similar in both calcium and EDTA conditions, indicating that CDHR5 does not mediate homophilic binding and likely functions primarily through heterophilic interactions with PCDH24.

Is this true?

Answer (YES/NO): NO